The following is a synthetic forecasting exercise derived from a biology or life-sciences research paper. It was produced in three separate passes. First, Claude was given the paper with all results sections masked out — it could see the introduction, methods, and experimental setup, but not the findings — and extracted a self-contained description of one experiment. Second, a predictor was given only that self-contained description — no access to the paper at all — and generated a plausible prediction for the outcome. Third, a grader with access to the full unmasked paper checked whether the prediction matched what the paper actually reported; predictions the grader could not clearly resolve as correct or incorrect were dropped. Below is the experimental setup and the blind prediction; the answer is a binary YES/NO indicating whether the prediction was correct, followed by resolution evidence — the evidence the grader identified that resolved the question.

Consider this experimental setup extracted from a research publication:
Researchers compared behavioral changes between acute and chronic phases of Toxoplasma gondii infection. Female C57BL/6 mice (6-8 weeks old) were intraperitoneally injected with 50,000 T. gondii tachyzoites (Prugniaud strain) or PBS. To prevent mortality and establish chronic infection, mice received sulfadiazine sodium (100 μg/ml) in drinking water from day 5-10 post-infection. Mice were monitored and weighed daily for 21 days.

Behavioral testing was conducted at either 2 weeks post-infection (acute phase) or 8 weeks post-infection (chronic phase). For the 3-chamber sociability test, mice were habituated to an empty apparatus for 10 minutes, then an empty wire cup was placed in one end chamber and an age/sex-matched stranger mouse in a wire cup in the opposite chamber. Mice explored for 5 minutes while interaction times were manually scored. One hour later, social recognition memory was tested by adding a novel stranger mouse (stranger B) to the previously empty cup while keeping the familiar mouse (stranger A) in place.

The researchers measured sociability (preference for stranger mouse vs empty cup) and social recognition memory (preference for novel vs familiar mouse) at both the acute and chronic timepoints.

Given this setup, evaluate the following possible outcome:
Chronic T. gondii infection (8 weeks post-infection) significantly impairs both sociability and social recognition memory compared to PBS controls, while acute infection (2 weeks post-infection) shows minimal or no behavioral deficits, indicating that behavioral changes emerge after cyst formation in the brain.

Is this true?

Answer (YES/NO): NO